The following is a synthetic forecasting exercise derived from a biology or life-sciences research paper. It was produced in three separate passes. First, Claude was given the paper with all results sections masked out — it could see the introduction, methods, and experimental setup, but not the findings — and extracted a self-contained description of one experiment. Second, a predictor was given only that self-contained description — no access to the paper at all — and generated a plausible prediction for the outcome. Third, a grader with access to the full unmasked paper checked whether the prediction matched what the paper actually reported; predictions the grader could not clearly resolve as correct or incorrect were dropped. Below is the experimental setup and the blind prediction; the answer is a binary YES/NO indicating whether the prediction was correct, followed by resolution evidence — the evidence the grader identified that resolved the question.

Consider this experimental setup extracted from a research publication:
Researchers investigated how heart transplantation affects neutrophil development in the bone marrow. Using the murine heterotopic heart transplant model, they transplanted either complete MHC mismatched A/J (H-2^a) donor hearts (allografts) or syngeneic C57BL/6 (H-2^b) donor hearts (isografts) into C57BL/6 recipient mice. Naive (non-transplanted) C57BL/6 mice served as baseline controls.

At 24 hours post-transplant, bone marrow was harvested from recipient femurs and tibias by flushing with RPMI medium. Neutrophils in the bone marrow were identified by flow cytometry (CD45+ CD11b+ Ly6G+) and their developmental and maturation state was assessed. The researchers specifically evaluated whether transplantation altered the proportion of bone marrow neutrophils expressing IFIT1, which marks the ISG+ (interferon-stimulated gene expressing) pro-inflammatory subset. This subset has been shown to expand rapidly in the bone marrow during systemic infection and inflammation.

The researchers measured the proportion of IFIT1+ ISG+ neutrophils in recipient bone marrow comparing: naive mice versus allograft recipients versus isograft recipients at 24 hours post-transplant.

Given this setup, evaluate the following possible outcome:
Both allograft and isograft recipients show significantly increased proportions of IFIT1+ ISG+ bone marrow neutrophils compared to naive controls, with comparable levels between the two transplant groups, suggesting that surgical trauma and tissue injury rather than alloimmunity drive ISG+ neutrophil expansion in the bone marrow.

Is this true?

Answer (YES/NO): YES